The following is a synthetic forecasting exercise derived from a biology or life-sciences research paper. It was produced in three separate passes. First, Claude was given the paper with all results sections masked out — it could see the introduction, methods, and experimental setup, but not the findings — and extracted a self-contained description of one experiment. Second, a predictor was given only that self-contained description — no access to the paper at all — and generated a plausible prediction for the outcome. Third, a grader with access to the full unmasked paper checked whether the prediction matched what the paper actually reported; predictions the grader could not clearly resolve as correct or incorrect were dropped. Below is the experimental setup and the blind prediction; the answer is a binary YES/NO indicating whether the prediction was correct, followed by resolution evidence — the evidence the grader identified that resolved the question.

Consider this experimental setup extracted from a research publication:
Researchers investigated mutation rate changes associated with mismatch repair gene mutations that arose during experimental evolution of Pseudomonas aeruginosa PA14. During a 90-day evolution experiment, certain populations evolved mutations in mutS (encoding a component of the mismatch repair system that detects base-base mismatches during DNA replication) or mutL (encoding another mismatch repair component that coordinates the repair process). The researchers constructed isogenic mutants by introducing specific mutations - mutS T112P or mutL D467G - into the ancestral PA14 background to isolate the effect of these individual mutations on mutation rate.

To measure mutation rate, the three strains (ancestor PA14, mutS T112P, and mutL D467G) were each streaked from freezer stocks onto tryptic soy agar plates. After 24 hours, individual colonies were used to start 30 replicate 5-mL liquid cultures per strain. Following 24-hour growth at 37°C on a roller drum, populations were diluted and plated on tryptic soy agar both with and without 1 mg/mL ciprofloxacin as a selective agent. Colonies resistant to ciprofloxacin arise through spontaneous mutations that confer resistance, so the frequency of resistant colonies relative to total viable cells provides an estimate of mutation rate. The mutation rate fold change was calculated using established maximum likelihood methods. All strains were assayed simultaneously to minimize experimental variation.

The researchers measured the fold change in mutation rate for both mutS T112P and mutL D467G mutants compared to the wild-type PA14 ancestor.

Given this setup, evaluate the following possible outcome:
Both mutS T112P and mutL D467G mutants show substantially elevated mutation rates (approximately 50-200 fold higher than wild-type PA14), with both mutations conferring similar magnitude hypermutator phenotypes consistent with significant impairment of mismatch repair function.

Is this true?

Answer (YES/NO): NO